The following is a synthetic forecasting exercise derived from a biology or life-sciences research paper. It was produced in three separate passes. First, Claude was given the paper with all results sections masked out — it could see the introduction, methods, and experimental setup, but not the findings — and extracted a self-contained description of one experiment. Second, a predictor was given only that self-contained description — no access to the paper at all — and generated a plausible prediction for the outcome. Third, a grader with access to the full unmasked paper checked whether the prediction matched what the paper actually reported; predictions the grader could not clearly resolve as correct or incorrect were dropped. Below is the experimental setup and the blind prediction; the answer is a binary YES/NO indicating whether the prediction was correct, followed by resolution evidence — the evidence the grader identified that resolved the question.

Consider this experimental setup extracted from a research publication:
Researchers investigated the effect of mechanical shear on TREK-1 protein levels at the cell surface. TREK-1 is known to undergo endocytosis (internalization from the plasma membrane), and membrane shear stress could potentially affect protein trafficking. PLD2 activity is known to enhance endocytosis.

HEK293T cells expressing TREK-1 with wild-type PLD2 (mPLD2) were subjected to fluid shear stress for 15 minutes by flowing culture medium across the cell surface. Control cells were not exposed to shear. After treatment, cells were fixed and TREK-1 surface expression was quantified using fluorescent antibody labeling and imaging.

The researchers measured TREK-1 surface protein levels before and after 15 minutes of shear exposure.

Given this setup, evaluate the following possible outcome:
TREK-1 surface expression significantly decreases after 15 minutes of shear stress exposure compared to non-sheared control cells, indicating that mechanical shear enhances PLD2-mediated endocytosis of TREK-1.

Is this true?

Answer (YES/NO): YES